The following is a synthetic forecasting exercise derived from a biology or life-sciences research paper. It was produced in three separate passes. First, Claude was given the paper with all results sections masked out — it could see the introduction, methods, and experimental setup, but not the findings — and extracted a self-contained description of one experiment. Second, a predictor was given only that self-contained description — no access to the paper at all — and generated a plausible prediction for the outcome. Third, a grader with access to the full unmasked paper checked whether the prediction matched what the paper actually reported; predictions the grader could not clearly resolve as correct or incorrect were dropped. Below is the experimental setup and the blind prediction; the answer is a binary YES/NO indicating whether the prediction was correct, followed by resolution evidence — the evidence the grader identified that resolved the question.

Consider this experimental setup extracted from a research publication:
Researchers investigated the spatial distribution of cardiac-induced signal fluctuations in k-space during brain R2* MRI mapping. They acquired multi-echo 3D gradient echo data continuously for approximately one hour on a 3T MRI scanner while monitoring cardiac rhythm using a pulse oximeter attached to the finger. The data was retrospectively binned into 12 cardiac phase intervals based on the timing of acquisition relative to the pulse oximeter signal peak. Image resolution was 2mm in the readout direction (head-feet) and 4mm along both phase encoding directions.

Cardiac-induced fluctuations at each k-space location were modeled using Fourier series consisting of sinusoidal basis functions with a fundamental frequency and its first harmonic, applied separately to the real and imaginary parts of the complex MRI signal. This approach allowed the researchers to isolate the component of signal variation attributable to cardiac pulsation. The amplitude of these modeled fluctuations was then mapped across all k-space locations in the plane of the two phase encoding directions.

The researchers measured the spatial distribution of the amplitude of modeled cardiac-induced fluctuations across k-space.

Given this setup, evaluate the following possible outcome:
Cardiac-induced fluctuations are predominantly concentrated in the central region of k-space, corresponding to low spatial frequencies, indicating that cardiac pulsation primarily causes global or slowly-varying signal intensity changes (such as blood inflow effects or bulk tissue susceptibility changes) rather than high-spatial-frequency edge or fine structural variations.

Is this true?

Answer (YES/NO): YES